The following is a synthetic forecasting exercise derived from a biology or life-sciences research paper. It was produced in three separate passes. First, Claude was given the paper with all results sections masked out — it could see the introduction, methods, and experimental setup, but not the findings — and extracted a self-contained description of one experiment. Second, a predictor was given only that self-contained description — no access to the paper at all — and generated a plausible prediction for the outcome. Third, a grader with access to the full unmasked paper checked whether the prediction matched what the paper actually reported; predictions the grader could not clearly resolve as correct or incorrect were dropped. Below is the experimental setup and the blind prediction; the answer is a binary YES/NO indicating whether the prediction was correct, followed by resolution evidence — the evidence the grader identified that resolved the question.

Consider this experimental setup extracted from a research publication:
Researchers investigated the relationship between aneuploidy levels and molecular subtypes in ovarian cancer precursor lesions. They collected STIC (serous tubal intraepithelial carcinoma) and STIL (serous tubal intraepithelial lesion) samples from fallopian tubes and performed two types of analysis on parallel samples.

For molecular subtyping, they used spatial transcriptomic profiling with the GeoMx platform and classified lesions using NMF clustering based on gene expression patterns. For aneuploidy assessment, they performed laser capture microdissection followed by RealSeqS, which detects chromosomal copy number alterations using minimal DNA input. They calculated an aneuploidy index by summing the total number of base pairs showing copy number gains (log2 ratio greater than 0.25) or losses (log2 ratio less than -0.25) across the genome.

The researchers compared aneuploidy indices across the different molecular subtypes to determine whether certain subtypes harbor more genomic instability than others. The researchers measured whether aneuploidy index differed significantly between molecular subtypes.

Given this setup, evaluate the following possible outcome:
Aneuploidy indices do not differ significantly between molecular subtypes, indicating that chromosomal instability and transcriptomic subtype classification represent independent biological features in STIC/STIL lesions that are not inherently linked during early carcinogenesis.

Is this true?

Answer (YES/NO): NO